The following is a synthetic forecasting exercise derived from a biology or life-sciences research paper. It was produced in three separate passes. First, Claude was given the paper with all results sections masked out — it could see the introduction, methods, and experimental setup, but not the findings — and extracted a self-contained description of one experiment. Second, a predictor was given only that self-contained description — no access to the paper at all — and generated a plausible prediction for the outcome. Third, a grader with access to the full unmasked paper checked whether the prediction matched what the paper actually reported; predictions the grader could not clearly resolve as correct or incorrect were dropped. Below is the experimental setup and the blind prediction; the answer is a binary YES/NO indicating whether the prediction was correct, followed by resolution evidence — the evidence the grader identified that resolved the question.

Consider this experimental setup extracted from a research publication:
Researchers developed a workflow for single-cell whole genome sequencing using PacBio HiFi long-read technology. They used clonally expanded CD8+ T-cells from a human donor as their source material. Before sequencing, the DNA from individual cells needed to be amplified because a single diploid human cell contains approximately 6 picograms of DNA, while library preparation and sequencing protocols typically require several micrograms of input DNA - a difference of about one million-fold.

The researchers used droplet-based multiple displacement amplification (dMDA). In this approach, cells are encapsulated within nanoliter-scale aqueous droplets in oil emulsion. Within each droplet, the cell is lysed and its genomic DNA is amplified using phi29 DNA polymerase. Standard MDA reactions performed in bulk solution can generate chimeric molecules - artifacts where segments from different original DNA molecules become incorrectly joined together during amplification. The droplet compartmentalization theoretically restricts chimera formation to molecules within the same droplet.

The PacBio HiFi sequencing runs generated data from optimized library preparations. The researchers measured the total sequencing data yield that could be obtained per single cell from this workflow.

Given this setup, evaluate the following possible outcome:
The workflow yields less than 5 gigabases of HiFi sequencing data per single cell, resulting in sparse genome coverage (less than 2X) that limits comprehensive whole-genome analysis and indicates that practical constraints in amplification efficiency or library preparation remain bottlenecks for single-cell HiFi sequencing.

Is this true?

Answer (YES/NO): NO